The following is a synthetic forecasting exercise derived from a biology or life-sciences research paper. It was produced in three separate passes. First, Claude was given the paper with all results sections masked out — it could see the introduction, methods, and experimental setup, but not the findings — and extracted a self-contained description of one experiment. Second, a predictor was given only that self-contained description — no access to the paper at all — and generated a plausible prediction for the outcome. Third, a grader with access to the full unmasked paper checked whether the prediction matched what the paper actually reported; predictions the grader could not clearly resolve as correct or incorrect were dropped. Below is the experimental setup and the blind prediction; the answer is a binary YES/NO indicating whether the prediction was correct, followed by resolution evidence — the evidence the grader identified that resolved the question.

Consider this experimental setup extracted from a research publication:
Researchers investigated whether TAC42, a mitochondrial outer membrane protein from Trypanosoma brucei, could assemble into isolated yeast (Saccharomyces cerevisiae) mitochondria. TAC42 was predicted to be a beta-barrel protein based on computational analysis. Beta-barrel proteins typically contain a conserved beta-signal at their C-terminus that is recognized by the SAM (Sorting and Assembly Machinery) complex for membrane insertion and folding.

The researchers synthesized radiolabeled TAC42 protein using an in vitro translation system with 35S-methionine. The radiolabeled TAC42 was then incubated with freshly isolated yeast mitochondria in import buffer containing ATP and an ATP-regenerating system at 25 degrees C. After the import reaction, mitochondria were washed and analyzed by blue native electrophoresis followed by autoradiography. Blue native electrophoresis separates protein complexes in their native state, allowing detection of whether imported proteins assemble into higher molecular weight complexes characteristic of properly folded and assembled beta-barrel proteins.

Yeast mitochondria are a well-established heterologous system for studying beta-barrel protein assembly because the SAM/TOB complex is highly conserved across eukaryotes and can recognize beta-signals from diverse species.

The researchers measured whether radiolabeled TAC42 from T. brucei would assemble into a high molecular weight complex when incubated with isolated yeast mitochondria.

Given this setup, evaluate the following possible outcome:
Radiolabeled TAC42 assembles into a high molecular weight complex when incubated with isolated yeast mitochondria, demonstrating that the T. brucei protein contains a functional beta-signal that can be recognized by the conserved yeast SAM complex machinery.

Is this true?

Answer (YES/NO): YES